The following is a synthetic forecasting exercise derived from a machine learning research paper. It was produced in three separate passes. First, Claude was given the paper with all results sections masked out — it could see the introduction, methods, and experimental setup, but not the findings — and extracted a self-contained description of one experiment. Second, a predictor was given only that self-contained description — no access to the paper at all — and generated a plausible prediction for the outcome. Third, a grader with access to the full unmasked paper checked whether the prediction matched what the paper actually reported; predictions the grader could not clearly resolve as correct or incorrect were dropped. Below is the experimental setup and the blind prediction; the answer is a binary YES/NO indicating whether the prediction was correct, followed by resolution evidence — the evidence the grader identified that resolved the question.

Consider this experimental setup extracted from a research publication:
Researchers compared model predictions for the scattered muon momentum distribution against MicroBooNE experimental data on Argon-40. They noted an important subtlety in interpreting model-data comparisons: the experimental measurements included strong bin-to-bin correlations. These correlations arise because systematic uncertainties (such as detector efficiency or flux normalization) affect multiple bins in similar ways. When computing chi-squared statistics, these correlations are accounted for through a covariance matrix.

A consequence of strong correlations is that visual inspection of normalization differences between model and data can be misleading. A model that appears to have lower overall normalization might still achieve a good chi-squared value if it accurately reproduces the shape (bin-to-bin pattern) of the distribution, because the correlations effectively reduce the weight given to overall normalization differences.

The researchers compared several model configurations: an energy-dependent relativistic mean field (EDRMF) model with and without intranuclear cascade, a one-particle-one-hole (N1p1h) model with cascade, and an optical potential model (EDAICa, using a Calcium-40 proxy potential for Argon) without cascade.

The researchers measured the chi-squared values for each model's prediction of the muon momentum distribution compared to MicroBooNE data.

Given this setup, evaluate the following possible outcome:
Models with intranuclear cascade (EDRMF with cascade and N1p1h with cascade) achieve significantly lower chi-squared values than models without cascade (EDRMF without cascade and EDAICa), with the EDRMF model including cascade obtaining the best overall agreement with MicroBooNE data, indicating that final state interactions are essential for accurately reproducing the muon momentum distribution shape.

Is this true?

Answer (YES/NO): NO